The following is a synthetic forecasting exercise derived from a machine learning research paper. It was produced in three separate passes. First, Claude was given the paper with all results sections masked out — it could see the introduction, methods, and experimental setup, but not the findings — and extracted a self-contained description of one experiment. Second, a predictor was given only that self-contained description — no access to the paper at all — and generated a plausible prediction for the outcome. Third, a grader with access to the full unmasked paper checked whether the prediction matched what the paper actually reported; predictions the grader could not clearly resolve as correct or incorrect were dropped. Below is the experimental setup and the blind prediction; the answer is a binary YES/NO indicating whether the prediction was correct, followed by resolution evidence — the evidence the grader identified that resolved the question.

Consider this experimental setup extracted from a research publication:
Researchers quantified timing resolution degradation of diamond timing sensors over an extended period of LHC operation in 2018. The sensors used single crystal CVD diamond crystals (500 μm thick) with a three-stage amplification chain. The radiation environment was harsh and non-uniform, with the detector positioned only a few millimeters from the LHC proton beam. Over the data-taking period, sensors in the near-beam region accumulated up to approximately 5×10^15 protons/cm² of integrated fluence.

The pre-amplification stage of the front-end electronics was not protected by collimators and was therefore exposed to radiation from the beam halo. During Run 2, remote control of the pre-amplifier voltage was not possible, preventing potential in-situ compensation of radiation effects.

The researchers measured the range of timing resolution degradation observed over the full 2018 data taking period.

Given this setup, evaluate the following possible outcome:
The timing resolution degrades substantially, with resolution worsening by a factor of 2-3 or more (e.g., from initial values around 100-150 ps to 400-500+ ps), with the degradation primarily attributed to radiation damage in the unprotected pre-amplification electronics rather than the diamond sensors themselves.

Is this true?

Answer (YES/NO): NO